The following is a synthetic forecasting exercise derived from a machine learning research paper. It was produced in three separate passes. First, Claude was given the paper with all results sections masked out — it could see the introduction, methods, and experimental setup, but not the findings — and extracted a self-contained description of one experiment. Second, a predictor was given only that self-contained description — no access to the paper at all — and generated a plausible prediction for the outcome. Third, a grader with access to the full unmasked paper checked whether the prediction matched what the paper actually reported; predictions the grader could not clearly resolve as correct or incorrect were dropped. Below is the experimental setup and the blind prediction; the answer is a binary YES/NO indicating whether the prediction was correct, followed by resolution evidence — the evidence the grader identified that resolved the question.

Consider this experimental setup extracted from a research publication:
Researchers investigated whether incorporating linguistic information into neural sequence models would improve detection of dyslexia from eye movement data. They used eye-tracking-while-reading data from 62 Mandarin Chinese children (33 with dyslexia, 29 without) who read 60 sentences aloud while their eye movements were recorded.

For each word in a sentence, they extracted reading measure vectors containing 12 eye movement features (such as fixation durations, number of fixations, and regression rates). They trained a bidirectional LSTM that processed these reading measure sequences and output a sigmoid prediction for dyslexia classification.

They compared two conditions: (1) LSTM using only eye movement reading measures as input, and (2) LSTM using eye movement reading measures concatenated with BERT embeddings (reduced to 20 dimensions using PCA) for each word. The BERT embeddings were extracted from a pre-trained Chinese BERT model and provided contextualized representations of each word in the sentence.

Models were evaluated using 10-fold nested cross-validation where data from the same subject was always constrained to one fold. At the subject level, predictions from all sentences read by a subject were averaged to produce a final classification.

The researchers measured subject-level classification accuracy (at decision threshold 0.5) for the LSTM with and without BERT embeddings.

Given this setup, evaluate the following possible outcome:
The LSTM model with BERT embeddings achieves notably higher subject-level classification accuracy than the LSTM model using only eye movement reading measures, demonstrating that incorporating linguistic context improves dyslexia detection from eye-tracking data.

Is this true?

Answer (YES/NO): NO